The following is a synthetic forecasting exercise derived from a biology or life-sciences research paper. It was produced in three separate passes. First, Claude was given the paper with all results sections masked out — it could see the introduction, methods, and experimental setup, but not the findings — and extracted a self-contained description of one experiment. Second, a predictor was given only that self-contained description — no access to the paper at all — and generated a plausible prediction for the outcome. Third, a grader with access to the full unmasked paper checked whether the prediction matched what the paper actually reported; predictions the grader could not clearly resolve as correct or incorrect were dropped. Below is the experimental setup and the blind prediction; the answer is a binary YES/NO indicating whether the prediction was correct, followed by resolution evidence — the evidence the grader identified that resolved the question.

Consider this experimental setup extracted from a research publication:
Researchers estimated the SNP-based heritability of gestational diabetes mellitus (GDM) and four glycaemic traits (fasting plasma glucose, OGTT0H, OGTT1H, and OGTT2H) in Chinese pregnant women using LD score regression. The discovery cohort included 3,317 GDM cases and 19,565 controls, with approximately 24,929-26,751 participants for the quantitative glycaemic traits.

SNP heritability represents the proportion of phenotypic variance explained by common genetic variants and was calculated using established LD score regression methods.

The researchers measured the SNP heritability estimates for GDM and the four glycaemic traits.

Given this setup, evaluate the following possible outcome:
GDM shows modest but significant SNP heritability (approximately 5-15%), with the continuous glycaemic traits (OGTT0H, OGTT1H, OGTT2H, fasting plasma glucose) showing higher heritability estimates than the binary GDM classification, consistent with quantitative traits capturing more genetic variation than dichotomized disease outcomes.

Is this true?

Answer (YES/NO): NO